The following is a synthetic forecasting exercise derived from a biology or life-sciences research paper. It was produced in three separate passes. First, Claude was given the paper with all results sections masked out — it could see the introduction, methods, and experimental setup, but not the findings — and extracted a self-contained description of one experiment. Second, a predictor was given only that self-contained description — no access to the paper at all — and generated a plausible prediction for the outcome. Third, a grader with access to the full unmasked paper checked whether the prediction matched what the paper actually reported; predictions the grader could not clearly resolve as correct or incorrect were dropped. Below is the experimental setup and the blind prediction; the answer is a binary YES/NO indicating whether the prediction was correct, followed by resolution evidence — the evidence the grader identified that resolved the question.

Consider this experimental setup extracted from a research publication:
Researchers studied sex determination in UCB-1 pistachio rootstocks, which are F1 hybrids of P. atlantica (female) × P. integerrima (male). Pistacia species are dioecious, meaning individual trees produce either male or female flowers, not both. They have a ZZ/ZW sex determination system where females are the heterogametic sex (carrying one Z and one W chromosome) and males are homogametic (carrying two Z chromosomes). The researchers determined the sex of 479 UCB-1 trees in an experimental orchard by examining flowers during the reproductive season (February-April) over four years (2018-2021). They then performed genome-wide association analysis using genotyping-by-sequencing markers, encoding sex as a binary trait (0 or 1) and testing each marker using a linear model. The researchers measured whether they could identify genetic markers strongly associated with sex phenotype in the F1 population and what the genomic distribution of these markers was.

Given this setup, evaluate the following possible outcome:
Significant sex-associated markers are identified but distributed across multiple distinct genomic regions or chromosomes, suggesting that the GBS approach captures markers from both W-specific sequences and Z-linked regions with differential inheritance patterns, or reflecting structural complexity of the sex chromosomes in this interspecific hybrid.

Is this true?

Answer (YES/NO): NO